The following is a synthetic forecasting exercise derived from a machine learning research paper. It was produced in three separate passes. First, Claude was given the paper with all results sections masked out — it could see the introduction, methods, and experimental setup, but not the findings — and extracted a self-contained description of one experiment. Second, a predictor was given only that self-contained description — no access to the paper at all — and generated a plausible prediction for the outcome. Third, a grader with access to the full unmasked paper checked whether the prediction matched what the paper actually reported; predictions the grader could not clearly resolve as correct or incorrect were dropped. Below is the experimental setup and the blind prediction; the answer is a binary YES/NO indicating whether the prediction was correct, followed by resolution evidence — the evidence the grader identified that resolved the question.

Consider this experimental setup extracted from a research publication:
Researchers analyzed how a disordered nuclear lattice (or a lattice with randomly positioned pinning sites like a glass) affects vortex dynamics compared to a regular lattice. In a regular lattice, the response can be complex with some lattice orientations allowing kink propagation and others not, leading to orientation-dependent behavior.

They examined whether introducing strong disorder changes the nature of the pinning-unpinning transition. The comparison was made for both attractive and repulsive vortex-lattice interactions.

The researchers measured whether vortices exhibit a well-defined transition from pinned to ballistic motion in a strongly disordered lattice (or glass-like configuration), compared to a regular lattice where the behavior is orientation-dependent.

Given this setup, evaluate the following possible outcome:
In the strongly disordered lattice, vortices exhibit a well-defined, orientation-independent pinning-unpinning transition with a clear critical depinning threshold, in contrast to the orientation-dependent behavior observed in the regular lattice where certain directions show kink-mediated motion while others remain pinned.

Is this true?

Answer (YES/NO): YES